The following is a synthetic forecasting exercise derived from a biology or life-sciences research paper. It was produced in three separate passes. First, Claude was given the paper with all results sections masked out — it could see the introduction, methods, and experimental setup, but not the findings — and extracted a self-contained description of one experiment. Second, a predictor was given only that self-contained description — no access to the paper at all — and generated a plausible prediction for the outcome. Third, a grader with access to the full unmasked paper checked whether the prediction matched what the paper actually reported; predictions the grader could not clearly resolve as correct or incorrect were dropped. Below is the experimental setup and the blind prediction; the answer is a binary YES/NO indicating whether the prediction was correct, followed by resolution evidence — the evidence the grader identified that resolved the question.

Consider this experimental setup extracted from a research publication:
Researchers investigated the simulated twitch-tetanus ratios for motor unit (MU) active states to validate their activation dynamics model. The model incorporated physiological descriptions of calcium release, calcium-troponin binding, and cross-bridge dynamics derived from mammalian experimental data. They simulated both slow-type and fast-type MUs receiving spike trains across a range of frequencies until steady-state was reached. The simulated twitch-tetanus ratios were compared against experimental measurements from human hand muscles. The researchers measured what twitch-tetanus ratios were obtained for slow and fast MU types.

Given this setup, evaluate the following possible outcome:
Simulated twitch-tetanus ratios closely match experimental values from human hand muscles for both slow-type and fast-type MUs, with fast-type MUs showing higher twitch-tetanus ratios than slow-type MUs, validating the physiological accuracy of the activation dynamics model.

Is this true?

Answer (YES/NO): NO